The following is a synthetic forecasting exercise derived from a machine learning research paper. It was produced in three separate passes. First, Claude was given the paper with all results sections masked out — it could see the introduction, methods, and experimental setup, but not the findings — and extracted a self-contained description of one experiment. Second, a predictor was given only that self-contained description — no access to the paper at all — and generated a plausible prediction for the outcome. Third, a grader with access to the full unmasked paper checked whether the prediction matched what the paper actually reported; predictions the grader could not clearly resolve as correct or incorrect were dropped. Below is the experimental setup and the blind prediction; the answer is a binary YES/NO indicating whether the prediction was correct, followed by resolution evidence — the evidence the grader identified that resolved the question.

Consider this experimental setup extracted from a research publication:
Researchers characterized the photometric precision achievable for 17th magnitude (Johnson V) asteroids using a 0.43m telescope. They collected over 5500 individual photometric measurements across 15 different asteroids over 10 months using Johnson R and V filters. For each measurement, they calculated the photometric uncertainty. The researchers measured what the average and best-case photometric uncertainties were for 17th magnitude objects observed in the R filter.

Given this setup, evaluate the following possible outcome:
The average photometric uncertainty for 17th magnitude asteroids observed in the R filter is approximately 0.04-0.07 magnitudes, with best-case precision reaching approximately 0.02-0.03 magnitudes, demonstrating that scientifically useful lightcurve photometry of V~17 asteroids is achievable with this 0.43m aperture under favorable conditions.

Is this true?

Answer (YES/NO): NO